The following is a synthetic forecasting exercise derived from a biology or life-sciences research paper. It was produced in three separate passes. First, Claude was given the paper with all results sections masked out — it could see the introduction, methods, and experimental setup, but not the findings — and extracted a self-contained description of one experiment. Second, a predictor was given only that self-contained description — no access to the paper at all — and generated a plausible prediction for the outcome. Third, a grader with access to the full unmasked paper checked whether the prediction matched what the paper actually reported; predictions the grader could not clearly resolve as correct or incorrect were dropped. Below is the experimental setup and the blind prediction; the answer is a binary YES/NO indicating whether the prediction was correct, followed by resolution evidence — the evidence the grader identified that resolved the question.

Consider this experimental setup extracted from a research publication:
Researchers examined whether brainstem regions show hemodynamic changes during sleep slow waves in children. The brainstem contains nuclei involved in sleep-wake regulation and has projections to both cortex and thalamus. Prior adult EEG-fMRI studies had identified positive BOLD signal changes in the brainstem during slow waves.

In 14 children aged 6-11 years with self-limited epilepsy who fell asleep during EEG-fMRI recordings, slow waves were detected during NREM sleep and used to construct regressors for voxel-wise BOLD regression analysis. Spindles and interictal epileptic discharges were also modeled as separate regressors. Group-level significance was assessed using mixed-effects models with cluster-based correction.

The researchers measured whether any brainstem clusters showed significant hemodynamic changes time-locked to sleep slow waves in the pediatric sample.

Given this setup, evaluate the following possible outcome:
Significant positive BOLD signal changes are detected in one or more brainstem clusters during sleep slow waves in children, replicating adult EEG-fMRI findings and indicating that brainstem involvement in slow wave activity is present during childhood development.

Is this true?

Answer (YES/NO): NO